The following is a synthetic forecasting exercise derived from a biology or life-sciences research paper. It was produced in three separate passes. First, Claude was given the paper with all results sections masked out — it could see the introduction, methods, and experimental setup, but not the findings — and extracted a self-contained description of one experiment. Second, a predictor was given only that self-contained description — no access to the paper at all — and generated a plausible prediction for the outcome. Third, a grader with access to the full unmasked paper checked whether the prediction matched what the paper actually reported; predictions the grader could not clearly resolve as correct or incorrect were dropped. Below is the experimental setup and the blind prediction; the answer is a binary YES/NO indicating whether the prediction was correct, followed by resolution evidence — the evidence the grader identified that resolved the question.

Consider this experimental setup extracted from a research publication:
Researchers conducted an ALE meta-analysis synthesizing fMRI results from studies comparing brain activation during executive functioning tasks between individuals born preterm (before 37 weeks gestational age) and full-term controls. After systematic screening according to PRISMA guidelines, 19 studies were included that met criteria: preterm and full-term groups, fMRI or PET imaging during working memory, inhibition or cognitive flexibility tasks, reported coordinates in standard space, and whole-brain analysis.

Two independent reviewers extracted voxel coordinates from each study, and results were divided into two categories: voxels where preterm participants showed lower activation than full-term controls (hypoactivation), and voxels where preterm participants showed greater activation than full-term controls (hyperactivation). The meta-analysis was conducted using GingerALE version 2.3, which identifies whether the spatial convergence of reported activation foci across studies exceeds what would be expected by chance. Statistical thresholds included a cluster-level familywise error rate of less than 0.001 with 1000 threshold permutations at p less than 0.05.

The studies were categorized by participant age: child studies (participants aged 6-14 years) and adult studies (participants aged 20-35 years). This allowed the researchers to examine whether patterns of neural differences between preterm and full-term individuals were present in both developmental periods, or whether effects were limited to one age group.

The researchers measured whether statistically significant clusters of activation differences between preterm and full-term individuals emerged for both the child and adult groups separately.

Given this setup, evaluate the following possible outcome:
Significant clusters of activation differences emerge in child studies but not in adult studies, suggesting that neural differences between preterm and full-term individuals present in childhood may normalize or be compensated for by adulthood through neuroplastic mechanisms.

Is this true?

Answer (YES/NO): NO